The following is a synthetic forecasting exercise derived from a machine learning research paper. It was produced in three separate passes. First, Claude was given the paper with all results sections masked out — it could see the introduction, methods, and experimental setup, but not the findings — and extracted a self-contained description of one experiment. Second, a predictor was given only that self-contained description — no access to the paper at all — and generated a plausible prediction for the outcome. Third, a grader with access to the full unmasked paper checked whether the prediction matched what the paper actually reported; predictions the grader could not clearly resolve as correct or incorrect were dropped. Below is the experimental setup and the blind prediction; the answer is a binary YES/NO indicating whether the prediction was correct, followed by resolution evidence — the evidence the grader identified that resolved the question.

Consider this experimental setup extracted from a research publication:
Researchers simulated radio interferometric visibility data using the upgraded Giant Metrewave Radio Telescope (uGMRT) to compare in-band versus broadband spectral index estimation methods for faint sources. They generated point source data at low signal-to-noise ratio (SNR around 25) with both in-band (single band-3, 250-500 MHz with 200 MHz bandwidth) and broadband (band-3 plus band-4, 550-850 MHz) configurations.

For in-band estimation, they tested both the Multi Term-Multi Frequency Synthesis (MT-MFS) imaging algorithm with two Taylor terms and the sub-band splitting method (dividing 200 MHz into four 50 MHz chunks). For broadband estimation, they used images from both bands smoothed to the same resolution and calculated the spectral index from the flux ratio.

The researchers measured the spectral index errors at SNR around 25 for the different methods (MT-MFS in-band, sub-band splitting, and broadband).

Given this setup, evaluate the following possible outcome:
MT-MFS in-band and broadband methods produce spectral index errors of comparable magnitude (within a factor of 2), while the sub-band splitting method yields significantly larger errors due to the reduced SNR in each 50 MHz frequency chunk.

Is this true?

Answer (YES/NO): NO